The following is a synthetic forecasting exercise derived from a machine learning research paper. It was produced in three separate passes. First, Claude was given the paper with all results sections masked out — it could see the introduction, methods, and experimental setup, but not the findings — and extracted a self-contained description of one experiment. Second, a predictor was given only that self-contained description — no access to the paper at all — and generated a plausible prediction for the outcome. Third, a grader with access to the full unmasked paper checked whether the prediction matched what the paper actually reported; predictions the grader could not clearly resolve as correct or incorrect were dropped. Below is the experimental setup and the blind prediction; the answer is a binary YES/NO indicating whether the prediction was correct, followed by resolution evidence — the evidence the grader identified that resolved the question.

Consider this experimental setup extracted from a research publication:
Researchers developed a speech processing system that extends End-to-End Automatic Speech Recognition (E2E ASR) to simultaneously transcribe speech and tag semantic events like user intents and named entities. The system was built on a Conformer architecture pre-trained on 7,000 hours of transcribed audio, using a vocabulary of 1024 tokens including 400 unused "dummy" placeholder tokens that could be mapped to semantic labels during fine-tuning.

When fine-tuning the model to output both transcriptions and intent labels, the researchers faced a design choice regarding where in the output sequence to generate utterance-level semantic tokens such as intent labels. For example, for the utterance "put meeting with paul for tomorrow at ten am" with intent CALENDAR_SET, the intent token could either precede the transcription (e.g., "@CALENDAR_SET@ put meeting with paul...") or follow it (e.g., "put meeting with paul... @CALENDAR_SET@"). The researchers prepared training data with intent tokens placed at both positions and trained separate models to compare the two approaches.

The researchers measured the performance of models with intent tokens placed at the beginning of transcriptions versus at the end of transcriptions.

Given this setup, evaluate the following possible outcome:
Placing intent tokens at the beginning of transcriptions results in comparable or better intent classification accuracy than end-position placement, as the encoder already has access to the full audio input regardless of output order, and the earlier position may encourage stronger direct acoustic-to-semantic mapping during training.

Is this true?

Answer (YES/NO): YES